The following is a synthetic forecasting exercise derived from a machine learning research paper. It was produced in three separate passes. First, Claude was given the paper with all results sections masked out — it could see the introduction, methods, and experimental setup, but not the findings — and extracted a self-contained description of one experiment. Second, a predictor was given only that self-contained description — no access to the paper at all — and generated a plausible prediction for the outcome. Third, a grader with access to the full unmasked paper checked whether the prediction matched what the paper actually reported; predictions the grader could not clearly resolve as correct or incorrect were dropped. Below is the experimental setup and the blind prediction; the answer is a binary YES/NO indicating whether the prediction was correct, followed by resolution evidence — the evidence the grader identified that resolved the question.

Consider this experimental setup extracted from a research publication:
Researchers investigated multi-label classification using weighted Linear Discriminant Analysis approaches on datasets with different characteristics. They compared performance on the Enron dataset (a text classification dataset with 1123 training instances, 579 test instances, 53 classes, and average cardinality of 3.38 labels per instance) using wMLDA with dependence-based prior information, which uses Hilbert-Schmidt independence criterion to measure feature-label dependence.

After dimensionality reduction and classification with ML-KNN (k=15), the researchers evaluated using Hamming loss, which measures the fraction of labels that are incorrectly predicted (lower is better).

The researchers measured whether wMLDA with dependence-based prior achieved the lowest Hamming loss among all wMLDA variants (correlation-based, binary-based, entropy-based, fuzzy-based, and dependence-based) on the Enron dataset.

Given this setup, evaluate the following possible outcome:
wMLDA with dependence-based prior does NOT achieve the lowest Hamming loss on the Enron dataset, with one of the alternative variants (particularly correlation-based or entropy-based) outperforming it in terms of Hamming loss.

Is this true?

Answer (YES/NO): NO